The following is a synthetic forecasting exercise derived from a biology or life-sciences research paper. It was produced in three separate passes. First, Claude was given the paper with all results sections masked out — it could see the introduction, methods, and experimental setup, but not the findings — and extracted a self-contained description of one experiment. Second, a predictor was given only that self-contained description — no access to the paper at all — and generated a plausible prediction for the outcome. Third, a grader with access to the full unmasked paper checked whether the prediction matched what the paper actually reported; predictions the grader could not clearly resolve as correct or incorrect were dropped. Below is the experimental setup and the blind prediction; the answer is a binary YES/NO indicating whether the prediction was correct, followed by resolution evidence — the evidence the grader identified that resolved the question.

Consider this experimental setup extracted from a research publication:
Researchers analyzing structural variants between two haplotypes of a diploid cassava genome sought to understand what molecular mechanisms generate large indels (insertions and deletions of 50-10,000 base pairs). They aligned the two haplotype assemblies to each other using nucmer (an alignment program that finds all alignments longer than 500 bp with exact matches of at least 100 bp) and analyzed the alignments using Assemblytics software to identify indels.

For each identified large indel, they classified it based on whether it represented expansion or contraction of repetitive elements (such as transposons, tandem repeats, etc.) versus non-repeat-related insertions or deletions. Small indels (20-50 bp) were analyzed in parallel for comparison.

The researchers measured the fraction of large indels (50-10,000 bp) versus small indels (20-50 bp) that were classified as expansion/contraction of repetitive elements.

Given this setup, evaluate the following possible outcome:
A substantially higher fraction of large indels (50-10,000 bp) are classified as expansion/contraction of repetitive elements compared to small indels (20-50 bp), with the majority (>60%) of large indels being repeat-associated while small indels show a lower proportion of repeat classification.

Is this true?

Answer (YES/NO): YES